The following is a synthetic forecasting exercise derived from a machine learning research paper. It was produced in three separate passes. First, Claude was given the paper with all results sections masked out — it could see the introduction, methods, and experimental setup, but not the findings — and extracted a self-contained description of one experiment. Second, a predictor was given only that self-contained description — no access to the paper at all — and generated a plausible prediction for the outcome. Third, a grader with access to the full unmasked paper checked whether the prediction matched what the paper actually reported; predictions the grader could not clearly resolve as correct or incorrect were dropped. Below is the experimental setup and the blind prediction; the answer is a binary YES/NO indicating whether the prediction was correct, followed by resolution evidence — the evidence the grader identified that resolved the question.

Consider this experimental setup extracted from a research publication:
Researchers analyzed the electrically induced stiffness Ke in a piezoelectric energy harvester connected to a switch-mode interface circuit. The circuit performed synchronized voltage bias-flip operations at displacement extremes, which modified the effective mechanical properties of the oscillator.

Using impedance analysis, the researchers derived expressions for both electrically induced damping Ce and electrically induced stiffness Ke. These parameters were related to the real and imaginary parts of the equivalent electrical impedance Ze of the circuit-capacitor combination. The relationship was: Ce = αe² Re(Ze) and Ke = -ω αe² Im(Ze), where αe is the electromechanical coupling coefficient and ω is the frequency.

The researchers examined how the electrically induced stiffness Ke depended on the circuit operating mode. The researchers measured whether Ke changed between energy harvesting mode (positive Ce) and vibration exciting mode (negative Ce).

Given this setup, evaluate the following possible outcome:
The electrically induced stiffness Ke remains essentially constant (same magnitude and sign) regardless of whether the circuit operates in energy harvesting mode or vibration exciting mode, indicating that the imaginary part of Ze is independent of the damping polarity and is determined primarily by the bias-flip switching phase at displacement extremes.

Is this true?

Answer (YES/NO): YES